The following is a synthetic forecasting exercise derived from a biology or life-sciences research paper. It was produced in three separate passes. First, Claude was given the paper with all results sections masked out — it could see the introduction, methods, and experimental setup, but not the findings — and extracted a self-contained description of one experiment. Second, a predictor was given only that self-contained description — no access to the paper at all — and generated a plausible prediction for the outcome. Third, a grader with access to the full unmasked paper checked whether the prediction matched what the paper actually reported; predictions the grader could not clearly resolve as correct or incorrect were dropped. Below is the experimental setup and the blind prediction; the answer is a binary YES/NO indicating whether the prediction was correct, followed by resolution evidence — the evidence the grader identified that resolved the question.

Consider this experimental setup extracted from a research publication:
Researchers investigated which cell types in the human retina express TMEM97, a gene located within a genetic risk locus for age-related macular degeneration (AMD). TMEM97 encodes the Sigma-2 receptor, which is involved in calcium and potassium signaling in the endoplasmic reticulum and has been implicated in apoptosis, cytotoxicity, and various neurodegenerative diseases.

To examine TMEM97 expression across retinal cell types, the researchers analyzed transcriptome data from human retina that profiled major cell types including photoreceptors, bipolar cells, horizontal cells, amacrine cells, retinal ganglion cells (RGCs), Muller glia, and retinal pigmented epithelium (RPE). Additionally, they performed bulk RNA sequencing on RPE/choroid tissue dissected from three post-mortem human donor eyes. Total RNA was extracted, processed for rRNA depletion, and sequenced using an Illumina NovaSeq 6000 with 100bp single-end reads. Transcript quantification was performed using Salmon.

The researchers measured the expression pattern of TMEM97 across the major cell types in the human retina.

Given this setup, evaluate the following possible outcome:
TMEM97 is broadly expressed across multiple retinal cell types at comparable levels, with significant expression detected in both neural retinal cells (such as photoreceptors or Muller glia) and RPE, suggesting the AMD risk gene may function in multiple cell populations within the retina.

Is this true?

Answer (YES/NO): NO